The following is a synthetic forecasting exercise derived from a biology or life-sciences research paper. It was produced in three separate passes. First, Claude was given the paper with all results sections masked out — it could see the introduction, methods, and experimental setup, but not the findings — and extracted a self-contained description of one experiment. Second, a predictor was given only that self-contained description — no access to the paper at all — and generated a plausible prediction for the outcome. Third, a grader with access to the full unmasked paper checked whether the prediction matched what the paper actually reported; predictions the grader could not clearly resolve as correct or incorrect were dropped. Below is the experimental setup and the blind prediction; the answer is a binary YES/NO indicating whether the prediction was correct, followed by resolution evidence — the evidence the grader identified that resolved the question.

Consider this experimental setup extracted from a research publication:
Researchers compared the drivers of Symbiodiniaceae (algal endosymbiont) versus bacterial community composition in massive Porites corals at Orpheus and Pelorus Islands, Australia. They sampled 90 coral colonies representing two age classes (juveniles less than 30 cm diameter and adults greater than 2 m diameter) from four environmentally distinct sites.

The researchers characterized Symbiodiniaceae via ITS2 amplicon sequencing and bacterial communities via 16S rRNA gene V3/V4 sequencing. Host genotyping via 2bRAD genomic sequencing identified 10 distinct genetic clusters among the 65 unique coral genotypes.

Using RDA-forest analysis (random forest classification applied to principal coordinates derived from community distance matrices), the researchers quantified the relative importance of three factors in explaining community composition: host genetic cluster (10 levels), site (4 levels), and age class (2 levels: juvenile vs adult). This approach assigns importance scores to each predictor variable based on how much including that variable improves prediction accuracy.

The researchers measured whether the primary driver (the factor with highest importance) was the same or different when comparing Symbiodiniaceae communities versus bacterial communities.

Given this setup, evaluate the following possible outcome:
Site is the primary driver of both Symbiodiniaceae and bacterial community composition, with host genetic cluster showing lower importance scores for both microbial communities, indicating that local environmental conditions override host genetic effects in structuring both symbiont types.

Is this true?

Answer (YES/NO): NO